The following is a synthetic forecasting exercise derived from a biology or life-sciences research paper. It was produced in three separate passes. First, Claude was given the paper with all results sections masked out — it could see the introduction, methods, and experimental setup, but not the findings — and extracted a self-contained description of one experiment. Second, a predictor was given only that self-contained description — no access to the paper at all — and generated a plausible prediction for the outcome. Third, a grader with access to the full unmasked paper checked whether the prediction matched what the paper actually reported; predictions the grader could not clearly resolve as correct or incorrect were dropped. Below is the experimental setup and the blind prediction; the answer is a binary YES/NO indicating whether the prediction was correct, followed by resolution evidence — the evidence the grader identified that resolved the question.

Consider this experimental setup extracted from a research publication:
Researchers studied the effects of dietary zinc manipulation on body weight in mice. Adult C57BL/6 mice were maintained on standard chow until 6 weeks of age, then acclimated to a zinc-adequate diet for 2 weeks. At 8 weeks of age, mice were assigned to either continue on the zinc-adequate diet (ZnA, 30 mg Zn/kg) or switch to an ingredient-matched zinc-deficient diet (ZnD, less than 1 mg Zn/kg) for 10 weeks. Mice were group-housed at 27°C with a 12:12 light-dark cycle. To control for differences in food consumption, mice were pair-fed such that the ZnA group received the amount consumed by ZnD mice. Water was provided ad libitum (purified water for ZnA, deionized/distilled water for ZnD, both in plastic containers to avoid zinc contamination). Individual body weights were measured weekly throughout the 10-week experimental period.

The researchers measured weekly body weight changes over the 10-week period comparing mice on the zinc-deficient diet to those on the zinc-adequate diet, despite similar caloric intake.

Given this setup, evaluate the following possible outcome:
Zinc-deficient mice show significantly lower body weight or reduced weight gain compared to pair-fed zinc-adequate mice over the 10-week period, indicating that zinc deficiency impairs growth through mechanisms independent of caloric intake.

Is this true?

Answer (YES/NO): YES